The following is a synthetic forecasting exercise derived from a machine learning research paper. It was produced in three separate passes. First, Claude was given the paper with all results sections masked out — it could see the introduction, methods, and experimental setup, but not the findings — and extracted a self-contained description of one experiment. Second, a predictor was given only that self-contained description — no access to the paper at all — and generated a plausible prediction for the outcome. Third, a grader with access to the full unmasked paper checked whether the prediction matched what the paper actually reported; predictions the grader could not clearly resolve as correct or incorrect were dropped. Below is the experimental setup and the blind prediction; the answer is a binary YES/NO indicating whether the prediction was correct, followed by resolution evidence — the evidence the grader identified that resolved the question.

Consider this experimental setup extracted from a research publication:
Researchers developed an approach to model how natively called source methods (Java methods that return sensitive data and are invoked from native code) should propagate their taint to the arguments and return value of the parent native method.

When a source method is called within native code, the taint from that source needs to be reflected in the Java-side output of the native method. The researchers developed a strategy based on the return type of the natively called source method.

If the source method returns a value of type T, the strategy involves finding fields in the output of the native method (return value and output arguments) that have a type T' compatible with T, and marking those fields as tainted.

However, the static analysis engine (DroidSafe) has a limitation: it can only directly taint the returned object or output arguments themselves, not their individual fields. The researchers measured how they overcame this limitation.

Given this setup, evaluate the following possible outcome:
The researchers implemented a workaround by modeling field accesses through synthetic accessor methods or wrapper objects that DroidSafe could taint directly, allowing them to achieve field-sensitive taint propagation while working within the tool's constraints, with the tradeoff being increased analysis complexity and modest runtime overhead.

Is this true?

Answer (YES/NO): NO